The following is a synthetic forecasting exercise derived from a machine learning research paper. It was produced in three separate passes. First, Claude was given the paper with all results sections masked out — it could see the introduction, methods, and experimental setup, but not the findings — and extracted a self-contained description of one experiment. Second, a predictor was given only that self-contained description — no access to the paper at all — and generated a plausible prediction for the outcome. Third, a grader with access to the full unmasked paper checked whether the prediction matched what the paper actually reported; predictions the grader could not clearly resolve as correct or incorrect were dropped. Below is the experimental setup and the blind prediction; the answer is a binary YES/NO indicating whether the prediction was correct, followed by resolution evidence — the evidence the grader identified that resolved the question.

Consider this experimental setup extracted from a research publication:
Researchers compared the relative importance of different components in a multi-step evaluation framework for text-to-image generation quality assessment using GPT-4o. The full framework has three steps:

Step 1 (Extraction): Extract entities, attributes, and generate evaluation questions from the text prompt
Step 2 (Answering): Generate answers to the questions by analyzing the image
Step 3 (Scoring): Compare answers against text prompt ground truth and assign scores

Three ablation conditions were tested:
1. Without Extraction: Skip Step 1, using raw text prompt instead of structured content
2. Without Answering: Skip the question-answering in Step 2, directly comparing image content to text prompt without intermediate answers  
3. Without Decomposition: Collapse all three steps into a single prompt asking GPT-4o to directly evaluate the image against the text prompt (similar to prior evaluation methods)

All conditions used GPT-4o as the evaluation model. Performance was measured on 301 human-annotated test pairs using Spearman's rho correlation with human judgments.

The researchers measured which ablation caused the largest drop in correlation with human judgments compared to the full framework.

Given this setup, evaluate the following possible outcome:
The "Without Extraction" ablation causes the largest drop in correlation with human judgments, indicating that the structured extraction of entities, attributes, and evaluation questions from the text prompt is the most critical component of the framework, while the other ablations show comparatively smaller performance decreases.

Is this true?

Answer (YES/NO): YES